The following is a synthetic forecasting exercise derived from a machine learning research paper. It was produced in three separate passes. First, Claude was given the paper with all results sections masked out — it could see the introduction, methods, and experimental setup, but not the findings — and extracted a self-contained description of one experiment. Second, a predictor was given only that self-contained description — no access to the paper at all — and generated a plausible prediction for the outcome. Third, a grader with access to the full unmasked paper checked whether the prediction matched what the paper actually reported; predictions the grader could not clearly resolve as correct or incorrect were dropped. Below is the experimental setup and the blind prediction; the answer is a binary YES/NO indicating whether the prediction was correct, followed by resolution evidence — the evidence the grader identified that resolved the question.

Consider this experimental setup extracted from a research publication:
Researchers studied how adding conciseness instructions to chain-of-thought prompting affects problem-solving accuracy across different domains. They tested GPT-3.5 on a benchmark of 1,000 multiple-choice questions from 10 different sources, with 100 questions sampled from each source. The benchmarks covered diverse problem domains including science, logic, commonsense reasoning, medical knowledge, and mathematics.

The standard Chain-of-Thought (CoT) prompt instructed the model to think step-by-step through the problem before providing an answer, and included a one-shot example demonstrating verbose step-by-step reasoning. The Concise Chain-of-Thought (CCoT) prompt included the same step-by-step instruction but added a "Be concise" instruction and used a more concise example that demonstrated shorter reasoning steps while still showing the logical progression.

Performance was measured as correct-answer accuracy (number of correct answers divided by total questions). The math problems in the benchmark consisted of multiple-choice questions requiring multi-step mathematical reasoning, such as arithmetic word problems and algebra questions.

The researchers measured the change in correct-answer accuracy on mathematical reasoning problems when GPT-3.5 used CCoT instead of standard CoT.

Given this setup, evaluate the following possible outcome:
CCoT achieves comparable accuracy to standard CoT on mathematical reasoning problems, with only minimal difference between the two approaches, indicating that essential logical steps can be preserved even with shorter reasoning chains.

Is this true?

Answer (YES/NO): NO